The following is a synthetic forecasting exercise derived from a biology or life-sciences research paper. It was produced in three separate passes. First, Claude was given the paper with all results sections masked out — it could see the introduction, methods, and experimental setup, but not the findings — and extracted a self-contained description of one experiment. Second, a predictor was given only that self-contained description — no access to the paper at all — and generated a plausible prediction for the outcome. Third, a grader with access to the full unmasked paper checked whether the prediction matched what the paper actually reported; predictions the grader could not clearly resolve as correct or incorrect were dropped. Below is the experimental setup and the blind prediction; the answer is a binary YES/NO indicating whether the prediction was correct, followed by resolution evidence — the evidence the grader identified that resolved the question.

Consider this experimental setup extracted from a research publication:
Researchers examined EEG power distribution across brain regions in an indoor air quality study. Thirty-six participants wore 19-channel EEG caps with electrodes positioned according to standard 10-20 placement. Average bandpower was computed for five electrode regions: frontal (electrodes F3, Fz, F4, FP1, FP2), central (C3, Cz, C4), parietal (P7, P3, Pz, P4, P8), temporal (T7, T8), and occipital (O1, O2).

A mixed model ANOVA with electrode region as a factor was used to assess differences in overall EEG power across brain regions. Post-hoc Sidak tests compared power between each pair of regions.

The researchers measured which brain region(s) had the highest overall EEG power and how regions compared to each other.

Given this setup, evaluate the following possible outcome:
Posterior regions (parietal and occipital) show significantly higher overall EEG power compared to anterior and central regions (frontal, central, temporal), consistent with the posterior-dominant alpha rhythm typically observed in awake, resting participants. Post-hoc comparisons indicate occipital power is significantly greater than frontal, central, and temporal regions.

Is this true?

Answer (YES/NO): NO